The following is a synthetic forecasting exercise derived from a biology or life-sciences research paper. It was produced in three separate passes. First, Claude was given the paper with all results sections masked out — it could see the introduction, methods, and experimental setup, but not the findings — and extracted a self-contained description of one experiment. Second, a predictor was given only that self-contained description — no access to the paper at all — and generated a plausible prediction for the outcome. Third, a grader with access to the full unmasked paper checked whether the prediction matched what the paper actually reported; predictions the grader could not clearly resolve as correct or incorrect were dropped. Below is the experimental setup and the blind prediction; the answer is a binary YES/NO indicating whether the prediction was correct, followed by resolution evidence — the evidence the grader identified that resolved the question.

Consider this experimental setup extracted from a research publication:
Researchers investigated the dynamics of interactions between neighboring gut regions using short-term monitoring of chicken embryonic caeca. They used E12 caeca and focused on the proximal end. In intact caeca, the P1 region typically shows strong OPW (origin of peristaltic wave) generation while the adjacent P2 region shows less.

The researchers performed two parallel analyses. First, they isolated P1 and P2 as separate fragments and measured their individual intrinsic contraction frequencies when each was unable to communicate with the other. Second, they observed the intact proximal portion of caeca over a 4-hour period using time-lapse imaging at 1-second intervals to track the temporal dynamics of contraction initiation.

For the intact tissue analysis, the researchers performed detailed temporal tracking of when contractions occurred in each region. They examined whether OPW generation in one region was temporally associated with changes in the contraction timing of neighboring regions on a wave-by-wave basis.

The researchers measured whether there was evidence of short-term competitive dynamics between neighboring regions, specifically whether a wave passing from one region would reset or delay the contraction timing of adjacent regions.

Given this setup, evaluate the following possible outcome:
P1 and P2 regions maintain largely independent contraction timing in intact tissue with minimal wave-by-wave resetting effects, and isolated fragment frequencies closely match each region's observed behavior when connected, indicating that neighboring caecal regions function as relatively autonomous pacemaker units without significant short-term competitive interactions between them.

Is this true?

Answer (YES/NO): NO